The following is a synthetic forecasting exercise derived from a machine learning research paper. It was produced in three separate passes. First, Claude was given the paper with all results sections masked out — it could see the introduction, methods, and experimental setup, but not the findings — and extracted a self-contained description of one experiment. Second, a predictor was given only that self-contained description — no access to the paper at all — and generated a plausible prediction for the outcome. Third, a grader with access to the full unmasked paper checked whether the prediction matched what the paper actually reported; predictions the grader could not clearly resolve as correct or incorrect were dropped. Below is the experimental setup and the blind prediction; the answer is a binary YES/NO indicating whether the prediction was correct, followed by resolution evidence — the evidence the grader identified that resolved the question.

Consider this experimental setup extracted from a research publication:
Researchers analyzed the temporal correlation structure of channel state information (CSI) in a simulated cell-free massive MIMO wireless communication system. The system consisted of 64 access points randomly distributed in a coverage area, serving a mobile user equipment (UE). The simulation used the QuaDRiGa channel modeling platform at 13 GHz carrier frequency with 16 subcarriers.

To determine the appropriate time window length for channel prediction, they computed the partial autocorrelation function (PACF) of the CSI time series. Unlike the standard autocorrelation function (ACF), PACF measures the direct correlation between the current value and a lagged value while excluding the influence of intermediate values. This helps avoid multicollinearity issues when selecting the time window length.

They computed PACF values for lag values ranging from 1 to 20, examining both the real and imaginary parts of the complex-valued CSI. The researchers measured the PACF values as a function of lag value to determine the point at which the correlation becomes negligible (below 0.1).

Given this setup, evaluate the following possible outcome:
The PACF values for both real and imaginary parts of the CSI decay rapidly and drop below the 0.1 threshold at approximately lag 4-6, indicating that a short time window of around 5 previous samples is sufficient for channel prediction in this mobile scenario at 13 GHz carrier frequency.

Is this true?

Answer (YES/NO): NO